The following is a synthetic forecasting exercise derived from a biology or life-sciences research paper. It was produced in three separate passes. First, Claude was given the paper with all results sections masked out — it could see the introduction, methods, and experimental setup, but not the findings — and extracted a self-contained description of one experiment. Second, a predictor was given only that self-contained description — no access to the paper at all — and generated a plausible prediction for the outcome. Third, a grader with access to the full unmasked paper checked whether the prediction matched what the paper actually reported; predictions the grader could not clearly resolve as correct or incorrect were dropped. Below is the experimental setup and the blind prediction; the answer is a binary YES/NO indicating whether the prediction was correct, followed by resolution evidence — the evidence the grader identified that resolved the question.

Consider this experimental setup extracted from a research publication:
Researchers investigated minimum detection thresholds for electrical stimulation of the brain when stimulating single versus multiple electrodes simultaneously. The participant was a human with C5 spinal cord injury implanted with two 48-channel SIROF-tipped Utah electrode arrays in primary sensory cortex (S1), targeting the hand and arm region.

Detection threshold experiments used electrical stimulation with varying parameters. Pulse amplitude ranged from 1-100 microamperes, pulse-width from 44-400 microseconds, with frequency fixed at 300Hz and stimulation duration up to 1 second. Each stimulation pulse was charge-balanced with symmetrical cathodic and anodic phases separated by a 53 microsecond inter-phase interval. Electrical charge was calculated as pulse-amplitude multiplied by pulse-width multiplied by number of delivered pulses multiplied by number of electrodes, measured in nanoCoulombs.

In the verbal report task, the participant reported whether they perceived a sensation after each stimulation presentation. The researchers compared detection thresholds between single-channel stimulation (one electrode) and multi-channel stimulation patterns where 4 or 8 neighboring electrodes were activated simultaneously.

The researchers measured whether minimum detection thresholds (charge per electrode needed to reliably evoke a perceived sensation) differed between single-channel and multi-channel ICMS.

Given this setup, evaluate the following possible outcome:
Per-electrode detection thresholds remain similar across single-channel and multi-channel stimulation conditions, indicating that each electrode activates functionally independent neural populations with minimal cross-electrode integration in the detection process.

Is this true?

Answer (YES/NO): NO